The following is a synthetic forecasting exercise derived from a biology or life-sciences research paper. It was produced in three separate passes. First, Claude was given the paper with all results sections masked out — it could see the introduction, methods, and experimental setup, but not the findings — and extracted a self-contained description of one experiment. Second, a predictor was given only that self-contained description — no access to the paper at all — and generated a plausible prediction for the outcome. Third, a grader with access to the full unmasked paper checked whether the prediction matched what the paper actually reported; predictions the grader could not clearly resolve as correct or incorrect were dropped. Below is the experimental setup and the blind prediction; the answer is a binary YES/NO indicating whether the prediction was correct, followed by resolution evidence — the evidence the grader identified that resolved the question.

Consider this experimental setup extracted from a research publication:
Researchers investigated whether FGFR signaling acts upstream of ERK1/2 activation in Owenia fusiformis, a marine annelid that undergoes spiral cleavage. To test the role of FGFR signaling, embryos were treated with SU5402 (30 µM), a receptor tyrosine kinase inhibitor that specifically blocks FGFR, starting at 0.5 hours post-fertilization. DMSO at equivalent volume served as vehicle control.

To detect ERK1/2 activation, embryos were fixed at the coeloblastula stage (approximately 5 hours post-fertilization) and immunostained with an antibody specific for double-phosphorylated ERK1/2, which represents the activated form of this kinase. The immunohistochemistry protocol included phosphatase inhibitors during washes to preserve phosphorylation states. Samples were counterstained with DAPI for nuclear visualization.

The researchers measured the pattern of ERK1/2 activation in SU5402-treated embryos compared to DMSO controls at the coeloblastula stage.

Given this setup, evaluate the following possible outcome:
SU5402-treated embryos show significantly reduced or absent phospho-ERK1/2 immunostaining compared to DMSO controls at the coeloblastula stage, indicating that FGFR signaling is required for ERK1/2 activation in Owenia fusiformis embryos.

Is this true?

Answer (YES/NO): YES